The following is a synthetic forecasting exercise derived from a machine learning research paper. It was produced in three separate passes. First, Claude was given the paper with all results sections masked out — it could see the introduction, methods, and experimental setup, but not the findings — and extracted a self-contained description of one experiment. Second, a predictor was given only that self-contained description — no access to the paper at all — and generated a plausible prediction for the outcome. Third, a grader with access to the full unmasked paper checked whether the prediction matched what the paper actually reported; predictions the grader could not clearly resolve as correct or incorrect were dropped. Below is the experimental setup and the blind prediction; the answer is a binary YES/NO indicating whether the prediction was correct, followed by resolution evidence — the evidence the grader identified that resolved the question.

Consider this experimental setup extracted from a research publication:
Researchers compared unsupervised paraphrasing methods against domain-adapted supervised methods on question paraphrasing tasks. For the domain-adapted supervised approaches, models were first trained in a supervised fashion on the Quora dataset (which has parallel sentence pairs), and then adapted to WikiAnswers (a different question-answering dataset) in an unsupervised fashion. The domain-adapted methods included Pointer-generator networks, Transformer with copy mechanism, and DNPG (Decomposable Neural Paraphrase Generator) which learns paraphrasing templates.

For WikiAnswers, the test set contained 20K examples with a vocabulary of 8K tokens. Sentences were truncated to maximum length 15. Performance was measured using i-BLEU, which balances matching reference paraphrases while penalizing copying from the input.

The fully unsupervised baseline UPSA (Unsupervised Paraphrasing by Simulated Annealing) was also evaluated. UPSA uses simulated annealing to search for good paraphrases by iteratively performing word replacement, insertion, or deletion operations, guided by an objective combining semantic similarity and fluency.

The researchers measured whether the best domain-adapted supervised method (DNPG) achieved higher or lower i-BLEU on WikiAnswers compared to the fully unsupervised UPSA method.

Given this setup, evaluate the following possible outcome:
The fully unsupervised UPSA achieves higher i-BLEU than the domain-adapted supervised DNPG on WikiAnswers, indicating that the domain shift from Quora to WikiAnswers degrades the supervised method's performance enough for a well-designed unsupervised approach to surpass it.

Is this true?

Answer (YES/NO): NO